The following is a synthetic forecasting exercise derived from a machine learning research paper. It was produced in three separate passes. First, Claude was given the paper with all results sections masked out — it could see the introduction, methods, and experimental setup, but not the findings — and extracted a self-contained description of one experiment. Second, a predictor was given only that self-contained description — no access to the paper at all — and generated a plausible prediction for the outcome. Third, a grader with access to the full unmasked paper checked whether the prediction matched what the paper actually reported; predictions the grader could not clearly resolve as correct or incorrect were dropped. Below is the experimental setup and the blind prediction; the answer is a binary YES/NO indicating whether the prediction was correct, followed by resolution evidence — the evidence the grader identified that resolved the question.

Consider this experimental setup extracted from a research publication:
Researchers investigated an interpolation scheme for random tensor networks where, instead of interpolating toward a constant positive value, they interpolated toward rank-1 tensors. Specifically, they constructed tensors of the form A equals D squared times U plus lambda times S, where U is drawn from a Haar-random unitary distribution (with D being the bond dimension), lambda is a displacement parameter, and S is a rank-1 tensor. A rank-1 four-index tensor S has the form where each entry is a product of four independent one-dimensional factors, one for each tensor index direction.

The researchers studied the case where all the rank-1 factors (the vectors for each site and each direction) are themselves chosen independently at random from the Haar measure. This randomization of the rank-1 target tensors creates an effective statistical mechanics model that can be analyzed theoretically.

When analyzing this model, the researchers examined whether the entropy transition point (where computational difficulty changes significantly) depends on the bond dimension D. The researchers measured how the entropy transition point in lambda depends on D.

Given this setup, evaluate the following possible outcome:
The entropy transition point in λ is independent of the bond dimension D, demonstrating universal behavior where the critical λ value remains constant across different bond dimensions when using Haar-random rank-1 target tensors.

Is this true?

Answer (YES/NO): YES